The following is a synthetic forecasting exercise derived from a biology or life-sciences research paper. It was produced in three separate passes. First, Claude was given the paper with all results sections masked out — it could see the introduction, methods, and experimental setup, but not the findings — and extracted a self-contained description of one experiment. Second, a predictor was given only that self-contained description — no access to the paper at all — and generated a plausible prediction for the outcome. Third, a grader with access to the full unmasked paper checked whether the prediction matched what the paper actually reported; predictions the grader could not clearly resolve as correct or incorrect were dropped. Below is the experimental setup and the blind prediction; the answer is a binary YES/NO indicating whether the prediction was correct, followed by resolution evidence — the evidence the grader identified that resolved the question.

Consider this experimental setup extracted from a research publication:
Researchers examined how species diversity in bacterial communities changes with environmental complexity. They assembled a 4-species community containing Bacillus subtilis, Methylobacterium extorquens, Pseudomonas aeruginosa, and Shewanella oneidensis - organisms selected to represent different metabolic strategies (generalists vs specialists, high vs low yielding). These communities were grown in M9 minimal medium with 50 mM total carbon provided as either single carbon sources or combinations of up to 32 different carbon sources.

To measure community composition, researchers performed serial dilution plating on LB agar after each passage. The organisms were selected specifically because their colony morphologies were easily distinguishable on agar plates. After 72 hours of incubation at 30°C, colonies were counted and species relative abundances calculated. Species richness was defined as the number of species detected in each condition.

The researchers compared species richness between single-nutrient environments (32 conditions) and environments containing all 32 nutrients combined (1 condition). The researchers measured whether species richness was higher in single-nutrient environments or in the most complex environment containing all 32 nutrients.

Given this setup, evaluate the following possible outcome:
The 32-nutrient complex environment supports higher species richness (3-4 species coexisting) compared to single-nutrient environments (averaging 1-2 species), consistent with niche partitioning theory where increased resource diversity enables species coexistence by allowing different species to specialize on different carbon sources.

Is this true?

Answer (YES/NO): NO